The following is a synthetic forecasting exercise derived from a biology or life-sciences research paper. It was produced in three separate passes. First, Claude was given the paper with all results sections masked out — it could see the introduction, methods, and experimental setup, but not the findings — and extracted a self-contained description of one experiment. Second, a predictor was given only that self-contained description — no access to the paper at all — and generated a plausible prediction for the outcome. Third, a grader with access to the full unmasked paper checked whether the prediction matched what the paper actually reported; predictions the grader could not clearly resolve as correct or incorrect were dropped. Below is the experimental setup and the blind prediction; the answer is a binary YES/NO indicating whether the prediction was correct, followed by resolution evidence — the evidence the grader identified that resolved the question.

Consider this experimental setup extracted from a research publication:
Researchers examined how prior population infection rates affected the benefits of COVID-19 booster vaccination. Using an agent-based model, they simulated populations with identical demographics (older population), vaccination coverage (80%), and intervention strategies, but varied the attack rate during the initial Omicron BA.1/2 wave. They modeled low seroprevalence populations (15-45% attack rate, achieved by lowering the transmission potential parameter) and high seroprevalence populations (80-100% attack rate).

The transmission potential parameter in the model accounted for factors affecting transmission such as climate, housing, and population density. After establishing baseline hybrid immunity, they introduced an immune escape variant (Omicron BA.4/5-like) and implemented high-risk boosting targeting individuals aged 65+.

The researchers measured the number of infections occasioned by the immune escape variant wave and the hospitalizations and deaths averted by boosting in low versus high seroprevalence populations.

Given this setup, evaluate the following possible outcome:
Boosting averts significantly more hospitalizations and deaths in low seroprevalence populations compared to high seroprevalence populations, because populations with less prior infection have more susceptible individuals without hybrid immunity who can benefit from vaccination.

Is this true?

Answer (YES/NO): NO